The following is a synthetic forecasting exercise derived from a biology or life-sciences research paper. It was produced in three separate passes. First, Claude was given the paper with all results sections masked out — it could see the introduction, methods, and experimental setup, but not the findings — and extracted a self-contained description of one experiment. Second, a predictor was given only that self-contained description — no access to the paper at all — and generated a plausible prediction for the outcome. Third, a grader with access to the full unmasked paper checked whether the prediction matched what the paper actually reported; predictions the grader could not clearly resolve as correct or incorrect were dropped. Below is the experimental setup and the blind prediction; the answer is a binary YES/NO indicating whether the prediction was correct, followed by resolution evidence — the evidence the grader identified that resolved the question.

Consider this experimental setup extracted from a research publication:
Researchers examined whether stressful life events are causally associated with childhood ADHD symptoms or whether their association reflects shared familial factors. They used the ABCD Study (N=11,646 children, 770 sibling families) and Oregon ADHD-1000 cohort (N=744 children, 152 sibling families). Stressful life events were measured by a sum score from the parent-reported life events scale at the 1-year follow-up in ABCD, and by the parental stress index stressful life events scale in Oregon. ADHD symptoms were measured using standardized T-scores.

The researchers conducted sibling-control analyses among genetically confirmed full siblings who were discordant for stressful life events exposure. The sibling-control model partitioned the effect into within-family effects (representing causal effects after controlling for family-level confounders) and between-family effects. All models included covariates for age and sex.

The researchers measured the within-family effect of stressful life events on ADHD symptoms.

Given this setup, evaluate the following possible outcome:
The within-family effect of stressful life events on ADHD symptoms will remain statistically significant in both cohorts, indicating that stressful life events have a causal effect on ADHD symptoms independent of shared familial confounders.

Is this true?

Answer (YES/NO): NO